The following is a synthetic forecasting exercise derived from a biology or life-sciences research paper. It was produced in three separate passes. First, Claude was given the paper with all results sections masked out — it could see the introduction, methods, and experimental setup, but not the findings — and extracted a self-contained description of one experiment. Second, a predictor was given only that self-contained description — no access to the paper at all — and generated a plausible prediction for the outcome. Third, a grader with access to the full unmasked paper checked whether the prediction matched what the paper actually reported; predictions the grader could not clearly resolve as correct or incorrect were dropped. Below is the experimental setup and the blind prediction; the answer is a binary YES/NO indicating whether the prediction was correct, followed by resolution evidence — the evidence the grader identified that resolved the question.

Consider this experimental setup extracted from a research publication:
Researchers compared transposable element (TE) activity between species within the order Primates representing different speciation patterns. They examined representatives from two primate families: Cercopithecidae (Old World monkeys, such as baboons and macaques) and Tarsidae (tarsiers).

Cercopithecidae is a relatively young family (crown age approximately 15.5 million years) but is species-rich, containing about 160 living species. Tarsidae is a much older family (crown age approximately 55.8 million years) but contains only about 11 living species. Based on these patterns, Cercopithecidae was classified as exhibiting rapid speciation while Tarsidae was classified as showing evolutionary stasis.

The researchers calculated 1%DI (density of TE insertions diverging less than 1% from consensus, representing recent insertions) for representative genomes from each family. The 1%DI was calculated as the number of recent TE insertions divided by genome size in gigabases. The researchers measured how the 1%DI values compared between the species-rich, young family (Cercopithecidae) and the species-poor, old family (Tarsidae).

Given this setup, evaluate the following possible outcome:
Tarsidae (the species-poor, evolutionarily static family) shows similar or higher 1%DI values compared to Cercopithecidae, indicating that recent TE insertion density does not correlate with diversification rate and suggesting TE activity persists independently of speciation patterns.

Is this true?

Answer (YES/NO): NO